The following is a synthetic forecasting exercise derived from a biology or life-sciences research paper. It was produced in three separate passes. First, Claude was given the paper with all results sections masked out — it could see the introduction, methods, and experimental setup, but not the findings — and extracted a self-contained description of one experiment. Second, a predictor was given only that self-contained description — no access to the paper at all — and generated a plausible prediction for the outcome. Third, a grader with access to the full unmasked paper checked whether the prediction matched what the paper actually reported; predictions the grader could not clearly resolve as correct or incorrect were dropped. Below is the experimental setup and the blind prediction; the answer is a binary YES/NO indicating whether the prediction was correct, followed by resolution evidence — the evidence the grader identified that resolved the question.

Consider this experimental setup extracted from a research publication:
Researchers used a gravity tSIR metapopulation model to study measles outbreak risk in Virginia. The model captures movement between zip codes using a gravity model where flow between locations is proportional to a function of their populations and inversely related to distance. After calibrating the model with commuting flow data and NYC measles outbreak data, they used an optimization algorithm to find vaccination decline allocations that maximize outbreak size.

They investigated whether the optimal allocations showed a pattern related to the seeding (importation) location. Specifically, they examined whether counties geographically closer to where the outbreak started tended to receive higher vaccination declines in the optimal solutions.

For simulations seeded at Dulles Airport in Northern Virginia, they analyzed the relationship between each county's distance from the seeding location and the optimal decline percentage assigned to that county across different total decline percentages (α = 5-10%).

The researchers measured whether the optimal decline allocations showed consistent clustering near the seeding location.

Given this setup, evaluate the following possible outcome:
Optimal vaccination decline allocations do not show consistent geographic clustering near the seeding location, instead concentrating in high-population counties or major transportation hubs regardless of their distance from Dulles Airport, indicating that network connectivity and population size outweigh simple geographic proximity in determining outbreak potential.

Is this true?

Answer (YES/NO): NO